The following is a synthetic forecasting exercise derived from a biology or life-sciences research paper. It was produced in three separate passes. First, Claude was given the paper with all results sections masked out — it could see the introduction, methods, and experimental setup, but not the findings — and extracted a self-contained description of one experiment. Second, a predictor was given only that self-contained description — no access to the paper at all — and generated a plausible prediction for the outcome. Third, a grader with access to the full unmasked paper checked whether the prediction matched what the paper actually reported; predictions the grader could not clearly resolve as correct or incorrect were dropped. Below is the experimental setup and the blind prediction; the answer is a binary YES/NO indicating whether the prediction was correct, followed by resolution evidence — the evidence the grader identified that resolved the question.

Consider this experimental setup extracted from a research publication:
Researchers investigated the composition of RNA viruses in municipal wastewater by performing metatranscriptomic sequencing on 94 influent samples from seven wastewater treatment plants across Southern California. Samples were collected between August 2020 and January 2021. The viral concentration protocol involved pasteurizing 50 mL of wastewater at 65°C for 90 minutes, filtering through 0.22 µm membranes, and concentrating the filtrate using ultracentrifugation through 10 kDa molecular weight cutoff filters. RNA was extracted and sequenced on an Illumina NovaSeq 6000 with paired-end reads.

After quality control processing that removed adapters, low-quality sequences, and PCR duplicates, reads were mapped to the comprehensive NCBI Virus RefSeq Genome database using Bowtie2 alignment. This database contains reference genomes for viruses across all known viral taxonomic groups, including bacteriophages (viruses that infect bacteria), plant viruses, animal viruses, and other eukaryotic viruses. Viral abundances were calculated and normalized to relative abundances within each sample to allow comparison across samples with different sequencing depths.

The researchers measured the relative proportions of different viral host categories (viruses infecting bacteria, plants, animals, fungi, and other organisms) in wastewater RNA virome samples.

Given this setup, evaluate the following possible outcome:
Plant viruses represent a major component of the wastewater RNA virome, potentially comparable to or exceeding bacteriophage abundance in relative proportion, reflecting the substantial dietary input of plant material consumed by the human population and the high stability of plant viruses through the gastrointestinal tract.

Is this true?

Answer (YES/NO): YES